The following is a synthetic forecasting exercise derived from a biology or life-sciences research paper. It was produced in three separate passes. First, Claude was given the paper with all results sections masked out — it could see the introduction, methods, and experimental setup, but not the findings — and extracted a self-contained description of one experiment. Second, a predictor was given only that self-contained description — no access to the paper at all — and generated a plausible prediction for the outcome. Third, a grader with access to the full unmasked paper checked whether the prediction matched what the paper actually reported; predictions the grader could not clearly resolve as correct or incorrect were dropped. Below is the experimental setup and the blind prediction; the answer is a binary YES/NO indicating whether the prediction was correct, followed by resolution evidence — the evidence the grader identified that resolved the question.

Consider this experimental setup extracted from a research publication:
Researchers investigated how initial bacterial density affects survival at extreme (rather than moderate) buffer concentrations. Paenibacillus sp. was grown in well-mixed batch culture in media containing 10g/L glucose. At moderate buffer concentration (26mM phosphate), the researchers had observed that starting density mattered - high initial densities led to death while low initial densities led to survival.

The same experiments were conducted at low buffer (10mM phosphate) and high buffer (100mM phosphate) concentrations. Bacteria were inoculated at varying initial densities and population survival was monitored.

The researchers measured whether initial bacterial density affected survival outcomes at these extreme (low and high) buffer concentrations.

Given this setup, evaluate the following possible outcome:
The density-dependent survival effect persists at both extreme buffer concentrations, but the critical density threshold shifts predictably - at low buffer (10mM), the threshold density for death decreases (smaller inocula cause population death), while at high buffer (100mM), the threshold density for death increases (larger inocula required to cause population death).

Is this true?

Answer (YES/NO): NO